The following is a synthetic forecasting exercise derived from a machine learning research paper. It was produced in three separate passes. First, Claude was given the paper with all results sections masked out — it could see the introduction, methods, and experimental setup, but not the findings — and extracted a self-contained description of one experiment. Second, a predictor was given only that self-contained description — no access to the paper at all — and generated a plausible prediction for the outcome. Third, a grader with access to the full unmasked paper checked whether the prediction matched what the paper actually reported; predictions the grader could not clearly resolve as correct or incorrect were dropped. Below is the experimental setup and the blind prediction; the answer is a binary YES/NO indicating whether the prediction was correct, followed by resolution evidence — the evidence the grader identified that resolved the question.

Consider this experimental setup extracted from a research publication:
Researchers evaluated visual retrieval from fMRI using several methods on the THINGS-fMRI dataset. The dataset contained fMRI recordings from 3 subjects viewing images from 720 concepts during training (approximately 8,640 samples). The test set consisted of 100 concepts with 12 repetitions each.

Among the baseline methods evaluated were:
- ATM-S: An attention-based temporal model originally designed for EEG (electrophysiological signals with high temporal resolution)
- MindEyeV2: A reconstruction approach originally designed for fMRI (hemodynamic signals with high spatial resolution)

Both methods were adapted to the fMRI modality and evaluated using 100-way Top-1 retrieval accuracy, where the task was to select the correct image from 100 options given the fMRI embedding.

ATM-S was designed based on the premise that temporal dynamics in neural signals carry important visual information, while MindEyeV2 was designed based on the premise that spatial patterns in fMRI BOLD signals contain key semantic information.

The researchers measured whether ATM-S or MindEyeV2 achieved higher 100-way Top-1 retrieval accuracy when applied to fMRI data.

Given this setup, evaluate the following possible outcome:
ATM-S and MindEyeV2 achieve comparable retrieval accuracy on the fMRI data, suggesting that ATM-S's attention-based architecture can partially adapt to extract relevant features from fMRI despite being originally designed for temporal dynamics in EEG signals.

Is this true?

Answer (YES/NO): NO